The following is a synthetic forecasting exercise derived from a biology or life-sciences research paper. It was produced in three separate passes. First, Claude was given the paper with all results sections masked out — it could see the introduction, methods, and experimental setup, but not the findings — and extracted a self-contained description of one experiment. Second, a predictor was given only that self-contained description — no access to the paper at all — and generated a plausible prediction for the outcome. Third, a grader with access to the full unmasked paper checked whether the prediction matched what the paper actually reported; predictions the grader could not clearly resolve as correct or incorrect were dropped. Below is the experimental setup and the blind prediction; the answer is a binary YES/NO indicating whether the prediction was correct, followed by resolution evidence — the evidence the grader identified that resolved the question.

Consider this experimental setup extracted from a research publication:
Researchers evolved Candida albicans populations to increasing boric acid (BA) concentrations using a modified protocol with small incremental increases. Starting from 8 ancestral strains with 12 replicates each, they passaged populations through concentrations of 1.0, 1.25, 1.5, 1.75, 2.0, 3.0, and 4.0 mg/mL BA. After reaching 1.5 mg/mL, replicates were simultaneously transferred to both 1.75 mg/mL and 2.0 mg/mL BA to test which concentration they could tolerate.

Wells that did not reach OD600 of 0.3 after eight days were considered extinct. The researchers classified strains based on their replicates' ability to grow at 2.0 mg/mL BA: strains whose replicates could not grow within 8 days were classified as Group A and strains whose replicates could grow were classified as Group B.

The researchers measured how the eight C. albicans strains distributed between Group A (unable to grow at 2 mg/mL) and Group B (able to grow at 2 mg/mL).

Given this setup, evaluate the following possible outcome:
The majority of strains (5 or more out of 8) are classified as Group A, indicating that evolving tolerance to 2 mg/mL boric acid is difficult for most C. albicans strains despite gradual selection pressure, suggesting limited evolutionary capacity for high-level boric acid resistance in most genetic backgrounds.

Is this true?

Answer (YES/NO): YES